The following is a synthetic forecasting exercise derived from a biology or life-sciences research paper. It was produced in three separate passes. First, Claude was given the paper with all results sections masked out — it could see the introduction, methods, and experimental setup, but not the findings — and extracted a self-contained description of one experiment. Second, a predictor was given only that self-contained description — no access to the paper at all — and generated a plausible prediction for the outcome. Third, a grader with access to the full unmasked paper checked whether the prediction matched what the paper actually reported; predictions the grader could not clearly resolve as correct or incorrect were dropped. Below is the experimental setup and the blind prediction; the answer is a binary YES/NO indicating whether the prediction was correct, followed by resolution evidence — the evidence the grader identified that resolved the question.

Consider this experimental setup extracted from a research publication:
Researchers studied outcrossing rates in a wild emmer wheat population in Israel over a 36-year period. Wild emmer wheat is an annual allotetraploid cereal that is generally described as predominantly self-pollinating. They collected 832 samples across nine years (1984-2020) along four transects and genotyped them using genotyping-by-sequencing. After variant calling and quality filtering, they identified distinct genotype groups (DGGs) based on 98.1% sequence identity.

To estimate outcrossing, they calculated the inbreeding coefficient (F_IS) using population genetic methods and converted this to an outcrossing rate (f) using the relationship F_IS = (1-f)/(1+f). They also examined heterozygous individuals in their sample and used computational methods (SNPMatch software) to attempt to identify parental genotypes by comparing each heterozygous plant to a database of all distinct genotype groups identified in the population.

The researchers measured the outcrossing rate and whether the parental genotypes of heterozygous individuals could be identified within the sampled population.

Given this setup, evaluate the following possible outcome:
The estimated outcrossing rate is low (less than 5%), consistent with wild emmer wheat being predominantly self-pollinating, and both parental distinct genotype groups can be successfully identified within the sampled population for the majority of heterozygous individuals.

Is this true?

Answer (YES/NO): YES